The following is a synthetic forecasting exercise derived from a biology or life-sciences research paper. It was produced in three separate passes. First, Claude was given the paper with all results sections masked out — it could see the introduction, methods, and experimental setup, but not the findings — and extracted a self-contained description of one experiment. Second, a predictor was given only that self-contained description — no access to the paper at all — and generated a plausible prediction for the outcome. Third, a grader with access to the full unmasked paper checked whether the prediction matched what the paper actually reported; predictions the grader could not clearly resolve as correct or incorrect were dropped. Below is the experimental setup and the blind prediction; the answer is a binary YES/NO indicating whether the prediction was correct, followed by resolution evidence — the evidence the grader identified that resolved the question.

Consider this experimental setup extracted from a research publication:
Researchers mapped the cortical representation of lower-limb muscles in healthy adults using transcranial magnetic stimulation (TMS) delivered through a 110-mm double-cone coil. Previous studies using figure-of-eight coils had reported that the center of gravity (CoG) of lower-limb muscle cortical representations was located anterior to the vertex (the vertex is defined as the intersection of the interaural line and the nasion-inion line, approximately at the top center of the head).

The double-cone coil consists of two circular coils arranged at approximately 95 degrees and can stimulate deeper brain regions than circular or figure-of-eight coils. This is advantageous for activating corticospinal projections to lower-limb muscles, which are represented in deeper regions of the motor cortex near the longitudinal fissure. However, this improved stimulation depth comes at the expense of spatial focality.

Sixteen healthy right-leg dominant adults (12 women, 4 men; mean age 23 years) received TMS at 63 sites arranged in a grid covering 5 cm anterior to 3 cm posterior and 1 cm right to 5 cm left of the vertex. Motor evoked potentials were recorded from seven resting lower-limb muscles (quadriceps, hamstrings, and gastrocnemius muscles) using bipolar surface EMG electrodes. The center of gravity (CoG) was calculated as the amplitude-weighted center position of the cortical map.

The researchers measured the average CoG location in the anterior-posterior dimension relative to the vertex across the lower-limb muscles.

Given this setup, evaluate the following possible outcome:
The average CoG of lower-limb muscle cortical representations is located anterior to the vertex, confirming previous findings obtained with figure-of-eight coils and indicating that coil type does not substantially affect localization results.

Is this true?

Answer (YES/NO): NO